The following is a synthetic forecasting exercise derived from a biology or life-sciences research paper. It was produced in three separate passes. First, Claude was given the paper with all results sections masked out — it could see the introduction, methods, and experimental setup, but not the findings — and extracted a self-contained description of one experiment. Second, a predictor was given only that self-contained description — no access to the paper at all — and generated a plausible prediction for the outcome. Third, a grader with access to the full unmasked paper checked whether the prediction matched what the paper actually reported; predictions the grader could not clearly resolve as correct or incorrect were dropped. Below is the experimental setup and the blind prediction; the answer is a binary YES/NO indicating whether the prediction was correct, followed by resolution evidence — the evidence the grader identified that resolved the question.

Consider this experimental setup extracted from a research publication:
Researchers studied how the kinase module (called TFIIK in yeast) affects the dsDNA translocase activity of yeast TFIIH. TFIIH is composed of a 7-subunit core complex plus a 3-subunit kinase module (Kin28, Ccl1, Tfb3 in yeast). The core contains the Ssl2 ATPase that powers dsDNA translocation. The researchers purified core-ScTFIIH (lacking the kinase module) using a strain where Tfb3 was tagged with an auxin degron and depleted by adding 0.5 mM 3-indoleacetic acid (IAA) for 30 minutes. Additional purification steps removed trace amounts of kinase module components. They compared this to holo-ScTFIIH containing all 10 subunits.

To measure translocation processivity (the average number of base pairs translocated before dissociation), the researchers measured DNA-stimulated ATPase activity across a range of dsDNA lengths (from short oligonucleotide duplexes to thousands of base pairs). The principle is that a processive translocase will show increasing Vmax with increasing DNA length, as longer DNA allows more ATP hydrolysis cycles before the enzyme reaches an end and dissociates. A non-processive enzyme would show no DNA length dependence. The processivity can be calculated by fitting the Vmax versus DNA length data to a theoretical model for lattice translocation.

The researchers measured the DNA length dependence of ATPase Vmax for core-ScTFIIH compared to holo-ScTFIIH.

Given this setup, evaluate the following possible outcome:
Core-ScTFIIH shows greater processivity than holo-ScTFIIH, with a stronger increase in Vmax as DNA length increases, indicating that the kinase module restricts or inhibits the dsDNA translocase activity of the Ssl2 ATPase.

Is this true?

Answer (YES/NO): NO